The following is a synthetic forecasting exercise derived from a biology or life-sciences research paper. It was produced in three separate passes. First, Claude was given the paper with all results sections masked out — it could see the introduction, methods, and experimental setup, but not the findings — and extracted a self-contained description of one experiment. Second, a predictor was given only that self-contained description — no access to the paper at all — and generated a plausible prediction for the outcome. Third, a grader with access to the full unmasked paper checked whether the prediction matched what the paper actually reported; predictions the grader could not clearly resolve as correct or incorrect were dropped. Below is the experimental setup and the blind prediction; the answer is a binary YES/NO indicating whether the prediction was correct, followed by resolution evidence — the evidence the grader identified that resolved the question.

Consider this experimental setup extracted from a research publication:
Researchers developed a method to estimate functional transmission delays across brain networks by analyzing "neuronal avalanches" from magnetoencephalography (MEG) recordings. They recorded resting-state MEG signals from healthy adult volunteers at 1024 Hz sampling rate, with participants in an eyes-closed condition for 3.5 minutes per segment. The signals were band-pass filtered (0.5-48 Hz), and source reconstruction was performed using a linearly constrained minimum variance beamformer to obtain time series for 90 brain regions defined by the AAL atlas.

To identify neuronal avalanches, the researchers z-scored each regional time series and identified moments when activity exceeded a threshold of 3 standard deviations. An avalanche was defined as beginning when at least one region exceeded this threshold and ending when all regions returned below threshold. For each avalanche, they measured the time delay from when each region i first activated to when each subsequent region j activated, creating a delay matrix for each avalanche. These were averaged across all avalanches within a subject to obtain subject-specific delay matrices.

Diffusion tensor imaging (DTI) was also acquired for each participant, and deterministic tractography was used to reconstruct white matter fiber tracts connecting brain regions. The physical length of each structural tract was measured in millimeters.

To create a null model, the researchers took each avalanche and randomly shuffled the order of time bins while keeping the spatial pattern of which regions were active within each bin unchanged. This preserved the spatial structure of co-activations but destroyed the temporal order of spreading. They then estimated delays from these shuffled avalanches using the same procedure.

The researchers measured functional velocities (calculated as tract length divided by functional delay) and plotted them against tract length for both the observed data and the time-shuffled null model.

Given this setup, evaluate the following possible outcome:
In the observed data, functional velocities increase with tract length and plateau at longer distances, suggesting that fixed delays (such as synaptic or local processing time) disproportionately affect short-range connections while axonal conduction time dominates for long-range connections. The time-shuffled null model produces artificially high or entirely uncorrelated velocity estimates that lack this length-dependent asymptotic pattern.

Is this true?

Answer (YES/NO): NO